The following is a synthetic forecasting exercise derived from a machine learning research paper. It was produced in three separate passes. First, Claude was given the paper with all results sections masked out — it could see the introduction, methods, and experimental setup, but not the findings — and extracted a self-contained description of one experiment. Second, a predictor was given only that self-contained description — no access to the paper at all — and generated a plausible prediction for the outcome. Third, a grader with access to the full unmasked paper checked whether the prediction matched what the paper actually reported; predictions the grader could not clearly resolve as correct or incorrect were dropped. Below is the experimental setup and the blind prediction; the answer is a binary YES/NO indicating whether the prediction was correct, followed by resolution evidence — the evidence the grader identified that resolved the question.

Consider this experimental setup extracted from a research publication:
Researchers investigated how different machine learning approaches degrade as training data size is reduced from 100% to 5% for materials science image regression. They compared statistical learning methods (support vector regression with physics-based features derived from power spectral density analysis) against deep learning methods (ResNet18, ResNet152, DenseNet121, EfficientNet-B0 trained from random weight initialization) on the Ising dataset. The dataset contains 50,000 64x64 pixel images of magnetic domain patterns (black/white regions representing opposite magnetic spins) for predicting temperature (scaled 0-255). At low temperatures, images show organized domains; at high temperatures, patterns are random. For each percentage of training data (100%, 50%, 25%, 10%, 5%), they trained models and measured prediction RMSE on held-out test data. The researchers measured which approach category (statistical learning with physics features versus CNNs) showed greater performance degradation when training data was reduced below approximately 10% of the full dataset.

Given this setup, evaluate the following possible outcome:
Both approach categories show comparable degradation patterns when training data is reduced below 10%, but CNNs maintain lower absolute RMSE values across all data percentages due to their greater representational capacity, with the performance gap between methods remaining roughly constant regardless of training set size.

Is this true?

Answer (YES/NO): NO